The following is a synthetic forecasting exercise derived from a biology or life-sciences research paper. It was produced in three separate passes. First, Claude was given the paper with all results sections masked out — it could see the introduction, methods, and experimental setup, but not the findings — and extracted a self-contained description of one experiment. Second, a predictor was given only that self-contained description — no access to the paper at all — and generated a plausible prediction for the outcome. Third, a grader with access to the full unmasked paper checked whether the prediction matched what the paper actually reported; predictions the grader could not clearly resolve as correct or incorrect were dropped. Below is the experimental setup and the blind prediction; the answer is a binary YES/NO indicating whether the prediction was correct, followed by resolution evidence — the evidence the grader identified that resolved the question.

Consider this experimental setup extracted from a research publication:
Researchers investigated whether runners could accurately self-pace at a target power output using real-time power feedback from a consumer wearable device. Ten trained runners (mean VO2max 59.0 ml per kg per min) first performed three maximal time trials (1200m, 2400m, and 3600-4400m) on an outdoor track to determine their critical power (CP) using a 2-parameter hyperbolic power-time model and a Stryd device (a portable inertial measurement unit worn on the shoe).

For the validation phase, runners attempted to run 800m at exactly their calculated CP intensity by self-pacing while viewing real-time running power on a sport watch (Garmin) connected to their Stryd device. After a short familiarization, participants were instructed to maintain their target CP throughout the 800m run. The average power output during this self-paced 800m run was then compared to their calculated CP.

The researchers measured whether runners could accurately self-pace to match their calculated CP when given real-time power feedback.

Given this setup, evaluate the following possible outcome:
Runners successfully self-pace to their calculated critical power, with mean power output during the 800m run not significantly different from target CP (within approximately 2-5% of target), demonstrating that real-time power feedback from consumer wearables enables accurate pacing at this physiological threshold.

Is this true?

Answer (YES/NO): NO